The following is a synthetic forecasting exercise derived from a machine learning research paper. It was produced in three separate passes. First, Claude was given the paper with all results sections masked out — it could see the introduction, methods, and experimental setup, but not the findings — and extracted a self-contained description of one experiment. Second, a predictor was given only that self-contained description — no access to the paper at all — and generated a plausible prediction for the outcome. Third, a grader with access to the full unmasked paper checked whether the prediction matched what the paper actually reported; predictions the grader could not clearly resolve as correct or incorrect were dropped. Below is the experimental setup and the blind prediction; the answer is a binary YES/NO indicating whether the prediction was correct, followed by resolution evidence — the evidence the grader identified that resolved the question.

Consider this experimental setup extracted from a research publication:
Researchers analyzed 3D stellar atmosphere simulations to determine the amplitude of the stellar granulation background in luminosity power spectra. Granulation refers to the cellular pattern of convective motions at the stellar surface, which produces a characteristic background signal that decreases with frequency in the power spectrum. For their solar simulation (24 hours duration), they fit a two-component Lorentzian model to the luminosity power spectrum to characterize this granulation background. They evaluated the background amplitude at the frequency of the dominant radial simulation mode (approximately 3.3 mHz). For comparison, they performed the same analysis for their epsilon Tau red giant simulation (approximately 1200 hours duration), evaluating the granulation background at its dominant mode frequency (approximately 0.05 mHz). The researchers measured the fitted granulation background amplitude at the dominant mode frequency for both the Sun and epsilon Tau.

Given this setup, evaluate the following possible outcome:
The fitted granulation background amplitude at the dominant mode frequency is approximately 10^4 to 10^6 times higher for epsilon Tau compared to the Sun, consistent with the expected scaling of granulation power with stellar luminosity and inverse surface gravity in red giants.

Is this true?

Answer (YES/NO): NO